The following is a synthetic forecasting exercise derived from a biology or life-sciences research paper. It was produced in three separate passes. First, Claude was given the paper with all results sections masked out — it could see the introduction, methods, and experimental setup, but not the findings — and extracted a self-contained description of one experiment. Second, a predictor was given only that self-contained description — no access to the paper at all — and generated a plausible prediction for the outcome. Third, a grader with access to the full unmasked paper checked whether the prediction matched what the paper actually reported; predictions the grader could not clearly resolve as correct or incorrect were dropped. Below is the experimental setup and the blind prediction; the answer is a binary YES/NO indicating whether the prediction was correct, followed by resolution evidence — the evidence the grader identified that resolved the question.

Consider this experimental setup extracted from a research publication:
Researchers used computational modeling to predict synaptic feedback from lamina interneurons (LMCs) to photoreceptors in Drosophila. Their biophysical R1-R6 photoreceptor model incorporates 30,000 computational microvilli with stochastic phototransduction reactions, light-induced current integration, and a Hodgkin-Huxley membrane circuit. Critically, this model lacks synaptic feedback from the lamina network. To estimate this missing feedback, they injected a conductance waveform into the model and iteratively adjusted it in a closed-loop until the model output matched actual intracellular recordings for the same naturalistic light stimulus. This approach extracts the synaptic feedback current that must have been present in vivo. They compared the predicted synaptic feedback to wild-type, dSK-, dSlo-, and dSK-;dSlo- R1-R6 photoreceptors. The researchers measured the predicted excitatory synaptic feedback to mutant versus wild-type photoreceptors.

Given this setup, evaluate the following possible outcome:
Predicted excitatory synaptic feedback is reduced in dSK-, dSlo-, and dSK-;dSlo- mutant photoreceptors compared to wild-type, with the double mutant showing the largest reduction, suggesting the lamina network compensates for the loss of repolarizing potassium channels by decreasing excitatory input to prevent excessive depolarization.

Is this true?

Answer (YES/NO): NO